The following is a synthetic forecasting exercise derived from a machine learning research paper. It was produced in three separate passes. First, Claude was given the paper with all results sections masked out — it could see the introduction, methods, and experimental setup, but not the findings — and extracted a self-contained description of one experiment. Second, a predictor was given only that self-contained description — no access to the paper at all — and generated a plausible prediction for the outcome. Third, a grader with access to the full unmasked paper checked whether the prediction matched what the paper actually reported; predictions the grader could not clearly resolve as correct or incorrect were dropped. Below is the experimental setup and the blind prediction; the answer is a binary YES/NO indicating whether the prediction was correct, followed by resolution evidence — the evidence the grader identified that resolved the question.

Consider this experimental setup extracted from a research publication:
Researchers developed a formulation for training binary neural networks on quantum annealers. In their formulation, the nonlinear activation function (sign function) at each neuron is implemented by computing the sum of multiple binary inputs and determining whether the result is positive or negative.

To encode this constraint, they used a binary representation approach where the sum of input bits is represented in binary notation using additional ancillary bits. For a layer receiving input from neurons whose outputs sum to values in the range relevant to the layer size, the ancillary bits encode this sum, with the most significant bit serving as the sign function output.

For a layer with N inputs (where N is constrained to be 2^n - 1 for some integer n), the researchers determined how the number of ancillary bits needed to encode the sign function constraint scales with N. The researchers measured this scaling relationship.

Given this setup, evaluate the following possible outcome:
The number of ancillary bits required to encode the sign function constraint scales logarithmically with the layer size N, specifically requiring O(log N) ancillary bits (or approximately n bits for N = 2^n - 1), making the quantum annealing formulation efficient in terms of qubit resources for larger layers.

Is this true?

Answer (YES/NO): YES